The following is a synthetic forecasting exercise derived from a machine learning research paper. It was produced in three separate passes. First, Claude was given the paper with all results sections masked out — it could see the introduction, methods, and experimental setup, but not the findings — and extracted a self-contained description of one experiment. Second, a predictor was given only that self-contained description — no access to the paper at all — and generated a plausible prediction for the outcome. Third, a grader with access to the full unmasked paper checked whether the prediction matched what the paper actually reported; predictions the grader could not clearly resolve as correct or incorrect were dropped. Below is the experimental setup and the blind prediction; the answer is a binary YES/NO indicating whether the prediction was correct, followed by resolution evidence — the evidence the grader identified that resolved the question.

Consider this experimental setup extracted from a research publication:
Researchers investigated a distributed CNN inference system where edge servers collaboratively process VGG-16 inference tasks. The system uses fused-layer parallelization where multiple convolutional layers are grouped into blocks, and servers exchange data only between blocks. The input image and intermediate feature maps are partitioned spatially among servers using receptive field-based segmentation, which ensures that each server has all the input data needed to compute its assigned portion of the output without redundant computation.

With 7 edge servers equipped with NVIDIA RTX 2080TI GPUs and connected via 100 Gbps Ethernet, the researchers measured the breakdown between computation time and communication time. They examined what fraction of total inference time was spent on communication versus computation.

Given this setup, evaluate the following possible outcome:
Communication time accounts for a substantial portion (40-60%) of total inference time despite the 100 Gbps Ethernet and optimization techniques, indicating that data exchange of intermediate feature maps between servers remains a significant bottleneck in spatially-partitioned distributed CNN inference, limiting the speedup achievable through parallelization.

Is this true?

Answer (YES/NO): NO